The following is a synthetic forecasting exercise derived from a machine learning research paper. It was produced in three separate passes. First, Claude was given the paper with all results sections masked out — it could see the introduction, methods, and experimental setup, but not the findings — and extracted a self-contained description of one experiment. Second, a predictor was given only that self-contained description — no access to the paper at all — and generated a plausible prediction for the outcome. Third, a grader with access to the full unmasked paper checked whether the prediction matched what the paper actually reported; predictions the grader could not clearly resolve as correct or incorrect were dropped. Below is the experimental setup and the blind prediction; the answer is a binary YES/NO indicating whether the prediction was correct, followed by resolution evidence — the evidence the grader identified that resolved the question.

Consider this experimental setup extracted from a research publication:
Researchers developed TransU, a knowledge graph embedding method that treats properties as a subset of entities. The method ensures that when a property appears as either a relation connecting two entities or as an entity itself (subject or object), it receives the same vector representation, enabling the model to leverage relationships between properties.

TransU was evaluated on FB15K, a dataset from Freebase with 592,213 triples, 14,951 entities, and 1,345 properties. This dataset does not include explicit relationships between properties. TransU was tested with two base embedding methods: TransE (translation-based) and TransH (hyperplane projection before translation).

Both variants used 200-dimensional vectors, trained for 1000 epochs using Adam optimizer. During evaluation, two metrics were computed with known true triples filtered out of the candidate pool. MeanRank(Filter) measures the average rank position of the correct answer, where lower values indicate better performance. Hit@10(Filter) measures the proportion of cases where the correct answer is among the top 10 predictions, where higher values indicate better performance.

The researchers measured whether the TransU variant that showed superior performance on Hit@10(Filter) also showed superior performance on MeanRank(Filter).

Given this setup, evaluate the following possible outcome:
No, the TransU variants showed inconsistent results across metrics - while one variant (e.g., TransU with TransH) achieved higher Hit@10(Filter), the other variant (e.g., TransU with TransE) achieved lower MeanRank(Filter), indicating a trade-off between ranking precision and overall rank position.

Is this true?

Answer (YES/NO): YES